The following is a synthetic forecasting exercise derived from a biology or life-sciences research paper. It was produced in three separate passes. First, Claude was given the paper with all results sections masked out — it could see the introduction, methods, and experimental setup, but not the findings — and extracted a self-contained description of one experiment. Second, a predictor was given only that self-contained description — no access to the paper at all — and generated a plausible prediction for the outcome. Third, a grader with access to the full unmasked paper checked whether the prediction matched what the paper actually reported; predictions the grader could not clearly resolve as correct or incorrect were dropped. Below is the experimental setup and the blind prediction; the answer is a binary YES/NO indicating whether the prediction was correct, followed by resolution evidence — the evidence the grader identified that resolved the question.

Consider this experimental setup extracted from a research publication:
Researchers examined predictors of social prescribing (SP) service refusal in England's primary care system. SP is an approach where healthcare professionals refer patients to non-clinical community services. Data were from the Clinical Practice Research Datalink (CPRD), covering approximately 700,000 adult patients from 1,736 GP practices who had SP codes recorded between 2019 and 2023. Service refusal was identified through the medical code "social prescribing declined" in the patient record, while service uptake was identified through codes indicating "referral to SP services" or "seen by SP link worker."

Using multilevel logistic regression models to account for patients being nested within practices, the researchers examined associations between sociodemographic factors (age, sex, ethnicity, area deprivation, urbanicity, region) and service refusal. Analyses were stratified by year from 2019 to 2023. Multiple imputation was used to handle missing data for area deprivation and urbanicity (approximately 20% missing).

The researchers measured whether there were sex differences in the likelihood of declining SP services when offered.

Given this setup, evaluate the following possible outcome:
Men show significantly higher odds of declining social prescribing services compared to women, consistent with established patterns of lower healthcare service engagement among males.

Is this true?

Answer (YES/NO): YES